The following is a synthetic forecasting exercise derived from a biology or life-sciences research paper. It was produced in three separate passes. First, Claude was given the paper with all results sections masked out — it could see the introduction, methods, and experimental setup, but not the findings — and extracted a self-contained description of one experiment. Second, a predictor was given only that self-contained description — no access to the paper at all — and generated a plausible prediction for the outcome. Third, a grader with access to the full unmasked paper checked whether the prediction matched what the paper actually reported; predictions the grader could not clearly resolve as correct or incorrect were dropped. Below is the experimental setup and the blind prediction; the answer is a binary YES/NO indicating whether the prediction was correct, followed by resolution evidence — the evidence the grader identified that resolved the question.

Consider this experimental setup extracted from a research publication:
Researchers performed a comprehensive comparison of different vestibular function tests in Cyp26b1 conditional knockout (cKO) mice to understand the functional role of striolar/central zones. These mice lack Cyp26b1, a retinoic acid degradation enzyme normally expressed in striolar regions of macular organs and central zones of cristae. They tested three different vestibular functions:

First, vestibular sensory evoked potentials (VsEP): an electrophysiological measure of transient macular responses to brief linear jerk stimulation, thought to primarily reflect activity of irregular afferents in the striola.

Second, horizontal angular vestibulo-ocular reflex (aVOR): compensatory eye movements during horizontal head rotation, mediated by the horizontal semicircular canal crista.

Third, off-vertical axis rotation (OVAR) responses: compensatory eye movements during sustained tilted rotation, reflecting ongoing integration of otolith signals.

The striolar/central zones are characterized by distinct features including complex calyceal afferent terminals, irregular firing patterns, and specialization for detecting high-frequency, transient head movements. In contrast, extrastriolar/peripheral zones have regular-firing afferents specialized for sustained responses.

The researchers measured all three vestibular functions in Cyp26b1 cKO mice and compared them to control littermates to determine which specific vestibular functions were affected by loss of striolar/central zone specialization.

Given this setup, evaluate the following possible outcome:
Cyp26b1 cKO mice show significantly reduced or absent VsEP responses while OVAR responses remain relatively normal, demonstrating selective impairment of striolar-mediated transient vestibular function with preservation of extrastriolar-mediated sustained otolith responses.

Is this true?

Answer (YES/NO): YES